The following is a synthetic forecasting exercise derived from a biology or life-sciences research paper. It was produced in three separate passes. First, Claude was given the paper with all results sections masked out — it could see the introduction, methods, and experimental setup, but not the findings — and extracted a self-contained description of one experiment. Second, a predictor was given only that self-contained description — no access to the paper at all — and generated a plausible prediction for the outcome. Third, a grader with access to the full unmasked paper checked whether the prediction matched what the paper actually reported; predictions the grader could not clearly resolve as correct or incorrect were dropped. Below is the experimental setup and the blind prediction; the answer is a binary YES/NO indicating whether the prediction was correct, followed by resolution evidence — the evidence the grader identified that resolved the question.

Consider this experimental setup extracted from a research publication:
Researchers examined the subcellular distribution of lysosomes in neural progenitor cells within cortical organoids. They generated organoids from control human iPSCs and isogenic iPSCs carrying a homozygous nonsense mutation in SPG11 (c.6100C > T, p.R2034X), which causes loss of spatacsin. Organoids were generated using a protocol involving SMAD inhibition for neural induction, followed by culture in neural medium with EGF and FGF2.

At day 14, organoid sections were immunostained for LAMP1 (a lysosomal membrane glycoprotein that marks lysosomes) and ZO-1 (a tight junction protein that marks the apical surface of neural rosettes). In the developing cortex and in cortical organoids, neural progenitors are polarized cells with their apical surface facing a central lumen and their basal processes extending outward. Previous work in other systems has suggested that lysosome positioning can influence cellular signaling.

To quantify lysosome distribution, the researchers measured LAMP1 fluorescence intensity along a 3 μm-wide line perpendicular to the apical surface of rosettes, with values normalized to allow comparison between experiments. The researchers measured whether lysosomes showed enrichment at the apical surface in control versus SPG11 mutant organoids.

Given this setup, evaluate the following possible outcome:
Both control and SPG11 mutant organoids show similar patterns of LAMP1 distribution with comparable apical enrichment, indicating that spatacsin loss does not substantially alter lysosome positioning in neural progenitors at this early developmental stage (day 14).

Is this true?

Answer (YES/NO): NO